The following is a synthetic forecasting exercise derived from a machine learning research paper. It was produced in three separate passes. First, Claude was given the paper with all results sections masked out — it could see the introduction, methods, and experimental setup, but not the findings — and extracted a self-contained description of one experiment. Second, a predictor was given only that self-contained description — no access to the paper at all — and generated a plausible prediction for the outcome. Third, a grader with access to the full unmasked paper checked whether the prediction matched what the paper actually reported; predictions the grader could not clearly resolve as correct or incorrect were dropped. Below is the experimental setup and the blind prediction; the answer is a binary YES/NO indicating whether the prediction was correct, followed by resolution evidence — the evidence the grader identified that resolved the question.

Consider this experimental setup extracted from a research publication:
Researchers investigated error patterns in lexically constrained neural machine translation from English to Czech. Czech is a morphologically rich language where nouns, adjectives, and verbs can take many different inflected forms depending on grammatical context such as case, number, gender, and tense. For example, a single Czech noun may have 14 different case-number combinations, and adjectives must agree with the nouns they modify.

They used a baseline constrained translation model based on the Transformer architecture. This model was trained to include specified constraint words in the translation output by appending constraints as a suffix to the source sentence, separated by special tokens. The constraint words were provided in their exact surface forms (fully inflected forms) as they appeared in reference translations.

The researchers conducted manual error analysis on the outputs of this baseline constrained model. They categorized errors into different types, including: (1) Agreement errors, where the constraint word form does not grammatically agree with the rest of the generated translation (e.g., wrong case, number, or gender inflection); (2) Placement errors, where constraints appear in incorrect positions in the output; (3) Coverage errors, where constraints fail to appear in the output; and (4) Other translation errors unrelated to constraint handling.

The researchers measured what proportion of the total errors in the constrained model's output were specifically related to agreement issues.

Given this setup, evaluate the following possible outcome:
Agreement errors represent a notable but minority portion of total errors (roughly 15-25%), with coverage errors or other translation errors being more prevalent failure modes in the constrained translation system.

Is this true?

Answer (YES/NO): NO